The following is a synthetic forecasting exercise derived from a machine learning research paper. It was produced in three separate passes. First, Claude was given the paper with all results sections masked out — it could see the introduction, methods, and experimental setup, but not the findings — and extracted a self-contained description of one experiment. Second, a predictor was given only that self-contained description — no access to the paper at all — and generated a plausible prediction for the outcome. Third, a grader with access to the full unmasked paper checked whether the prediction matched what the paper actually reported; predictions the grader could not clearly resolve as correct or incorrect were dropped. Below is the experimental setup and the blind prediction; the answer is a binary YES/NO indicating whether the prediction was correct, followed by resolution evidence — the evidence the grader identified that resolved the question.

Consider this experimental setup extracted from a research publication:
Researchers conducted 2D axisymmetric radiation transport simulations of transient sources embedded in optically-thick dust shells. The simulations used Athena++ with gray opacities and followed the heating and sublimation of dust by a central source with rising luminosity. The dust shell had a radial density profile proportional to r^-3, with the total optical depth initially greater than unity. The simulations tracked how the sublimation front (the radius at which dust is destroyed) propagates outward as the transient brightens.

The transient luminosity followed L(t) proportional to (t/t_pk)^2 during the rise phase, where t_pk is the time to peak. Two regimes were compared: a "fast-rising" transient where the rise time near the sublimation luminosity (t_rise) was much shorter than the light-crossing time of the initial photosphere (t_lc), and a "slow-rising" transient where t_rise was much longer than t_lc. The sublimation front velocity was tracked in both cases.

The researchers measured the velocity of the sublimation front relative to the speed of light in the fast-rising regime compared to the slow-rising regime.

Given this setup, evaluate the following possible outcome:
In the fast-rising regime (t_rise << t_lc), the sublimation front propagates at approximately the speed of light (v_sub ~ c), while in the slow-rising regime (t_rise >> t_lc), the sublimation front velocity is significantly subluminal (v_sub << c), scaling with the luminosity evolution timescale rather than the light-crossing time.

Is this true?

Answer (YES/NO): YES